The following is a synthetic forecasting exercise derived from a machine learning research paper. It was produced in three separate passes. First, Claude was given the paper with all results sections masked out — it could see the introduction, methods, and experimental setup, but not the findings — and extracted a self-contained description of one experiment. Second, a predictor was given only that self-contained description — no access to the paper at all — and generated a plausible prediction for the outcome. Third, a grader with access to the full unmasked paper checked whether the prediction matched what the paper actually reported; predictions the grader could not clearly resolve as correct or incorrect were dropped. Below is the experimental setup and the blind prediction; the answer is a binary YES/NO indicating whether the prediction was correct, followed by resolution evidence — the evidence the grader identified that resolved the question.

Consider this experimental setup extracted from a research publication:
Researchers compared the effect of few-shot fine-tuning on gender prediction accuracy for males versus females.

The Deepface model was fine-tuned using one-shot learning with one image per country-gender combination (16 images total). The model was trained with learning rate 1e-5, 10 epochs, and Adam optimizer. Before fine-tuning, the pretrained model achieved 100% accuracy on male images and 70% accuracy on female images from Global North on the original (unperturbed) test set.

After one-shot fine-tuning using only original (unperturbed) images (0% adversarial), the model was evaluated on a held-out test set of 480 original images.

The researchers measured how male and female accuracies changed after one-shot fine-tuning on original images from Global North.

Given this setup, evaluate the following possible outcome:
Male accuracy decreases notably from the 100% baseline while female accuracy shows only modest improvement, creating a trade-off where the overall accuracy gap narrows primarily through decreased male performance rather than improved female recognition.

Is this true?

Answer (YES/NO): NO